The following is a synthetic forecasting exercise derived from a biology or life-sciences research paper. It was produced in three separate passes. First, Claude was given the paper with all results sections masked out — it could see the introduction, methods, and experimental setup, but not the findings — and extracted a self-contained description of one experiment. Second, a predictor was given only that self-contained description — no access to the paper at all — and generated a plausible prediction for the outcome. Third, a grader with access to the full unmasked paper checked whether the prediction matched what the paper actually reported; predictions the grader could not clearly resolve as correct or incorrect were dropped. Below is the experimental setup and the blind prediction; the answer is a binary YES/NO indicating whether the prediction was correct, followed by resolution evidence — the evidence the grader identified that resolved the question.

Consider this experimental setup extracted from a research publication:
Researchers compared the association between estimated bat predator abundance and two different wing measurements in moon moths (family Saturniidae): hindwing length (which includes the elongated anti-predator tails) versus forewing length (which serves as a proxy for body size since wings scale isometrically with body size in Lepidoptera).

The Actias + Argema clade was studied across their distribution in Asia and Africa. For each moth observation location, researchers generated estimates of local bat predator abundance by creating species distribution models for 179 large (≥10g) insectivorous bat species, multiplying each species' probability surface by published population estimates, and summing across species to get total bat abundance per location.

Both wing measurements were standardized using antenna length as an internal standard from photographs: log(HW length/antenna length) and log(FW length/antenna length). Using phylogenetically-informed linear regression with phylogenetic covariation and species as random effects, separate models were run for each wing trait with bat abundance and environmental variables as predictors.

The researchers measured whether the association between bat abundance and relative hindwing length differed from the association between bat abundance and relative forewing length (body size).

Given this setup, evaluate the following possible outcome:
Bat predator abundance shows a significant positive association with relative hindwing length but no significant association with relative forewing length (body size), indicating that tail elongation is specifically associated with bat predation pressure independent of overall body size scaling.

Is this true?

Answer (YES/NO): NO